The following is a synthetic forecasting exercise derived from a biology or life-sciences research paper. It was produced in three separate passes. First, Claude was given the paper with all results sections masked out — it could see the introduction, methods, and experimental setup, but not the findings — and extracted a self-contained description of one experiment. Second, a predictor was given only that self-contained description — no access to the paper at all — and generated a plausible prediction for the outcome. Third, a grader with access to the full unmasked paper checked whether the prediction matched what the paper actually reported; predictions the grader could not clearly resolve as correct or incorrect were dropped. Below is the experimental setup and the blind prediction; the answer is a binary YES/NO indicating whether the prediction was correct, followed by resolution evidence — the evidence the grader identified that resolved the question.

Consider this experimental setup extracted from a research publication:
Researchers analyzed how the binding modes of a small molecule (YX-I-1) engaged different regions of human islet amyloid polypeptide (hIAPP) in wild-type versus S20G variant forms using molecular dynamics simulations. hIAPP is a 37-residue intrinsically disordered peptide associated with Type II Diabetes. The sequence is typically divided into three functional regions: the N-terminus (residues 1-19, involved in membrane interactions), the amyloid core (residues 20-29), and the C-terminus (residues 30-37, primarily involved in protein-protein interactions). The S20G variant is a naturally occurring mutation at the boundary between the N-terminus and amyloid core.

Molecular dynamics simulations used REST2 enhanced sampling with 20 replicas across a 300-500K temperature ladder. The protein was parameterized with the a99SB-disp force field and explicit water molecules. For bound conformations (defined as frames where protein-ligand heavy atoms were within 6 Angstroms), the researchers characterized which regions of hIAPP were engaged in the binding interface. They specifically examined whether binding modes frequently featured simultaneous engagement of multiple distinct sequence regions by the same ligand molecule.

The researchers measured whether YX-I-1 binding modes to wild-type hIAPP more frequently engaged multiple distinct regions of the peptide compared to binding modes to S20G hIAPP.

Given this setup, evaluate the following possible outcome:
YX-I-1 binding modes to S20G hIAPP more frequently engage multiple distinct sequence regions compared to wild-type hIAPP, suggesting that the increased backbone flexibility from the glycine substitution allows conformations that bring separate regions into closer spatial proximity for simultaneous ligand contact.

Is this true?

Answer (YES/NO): NO